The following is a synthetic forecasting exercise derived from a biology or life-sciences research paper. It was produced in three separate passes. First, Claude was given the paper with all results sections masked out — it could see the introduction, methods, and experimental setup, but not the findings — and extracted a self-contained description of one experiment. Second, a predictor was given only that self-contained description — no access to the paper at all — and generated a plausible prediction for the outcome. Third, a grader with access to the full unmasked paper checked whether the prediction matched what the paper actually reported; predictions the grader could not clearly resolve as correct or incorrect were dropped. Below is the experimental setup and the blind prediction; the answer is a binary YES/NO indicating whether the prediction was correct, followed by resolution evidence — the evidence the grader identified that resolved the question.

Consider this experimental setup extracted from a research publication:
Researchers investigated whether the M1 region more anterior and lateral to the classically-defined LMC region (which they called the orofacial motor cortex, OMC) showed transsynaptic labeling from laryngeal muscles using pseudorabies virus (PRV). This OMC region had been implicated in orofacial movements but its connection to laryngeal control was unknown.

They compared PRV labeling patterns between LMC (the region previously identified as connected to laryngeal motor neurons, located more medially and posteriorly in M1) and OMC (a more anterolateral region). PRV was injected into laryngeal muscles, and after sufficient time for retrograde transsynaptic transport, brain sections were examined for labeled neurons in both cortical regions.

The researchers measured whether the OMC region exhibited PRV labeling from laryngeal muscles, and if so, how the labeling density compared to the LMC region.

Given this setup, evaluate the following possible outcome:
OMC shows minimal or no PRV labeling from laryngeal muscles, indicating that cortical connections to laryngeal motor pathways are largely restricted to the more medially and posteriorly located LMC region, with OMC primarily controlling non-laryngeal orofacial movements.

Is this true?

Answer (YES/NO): YES